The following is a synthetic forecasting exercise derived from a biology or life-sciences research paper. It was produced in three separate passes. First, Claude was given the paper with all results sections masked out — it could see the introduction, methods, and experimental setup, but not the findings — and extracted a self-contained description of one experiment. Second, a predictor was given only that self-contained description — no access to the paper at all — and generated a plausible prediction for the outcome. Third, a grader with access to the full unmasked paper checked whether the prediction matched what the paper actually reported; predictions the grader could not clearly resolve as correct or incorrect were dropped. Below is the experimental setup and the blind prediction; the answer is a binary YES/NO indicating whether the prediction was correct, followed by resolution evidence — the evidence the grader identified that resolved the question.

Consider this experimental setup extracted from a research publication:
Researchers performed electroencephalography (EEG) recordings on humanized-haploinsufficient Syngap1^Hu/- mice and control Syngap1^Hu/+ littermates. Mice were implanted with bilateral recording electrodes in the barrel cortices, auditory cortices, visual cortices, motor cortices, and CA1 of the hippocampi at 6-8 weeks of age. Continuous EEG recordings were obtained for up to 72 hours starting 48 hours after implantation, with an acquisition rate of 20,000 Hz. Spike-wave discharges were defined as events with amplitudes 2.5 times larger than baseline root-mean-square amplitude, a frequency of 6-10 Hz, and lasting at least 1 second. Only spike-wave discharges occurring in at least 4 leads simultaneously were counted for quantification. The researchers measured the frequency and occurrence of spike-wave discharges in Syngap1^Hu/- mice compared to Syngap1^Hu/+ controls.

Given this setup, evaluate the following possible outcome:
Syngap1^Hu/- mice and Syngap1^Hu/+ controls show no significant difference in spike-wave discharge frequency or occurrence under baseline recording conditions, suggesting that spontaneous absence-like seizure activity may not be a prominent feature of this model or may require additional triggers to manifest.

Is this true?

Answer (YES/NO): NO